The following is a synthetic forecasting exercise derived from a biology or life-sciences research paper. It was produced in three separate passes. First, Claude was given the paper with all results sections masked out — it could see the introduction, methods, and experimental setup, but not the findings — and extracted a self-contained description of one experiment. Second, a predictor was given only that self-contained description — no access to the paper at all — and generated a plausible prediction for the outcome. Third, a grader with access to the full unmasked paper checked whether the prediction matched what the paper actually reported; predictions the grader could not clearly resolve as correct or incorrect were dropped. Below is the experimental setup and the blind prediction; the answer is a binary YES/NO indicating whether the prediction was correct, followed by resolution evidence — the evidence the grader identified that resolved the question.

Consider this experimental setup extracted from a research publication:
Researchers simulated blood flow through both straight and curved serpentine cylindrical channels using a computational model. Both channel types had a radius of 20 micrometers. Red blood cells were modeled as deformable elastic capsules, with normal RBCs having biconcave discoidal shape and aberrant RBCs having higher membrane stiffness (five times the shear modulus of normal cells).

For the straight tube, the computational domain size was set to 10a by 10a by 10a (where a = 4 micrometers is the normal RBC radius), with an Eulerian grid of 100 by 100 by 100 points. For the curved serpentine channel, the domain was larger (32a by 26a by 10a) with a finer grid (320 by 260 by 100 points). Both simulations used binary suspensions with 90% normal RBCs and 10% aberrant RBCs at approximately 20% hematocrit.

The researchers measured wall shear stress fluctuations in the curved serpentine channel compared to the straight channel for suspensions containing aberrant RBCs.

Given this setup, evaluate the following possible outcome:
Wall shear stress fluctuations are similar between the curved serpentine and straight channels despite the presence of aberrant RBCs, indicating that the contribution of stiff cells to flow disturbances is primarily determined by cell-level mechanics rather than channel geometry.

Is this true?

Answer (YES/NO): NO